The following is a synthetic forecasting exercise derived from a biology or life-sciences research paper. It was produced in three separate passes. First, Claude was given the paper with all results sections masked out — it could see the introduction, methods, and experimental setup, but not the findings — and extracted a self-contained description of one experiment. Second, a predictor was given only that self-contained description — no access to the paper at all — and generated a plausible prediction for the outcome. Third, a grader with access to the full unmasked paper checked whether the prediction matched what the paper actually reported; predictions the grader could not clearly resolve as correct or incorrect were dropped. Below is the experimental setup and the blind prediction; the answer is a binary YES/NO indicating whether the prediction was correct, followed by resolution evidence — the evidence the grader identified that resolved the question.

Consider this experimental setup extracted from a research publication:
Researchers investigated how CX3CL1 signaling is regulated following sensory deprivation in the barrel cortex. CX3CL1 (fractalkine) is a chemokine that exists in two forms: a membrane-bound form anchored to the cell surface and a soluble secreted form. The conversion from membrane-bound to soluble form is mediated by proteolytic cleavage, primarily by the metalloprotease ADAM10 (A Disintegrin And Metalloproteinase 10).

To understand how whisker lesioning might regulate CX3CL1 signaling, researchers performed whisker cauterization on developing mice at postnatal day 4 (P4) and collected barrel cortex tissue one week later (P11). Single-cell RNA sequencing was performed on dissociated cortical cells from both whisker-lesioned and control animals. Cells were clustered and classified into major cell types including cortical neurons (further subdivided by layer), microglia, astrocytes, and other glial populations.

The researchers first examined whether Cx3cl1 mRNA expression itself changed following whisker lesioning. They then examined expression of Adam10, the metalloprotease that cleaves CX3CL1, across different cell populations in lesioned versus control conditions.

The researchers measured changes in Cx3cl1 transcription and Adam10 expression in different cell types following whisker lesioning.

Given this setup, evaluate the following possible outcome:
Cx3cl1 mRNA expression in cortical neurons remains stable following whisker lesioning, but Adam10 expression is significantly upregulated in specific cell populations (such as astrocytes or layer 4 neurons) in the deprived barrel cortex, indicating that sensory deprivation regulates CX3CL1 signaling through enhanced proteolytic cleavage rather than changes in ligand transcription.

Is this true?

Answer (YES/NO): YES